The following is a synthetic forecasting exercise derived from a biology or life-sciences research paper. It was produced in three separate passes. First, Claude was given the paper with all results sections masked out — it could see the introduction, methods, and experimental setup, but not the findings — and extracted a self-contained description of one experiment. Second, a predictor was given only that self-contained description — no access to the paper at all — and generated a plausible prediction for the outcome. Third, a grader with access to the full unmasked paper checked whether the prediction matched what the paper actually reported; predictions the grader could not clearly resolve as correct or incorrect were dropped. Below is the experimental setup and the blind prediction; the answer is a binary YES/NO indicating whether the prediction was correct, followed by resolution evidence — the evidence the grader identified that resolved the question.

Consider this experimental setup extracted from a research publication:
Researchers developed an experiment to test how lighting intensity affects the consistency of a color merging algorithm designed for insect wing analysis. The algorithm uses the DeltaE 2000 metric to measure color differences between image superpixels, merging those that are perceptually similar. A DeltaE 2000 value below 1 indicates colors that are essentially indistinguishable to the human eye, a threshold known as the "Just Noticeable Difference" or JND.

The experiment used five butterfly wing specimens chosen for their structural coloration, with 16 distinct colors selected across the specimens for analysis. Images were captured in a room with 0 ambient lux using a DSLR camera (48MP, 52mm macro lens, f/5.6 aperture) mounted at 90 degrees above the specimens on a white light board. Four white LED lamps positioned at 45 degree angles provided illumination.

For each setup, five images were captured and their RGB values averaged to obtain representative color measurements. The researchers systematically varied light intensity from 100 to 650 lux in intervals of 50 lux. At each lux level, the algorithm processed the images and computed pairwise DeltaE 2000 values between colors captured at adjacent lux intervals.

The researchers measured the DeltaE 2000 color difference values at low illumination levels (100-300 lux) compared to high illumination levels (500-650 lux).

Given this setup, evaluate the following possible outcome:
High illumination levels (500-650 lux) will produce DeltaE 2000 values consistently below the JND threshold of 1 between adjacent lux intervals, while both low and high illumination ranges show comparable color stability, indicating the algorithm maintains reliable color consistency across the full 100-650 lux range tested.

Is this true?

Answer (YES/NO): NO